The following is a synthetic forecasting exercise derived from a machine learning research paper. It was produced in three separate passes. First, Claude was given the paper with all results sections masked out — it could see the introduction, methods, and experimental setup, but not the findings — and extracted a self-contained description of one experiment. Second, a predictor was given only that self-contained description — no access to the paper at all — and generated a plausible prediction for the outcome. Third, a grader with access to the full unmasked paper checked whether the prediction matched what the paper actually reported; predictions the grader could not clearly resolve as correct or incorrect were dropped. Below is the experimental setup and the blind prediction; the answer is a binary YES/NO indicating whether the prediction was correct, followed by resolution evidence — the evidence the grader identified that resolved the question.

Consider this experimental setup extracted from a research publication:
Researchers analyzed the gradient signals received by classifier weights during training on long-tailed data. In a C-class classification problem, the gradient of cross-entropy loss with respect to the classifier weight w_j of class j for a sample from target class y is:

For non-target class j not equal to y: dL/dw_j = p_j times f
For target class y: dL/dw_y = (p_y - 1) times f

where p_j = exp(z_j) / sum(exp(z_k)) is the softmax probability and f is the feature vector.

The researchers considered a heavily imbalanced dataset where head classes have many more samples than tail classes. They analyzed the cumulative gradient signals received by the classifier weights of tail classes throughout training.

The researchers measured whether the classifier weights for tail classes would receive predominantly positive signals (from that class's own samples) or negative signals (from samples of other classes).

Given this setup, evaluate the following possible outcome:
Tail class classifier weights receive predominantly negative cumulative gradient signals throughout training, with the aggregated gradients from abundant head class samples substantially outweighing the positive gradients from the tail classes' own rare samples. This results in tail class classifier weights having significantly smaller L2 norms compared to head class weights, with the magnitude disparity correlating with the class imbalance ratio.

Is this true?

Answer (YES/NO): NO